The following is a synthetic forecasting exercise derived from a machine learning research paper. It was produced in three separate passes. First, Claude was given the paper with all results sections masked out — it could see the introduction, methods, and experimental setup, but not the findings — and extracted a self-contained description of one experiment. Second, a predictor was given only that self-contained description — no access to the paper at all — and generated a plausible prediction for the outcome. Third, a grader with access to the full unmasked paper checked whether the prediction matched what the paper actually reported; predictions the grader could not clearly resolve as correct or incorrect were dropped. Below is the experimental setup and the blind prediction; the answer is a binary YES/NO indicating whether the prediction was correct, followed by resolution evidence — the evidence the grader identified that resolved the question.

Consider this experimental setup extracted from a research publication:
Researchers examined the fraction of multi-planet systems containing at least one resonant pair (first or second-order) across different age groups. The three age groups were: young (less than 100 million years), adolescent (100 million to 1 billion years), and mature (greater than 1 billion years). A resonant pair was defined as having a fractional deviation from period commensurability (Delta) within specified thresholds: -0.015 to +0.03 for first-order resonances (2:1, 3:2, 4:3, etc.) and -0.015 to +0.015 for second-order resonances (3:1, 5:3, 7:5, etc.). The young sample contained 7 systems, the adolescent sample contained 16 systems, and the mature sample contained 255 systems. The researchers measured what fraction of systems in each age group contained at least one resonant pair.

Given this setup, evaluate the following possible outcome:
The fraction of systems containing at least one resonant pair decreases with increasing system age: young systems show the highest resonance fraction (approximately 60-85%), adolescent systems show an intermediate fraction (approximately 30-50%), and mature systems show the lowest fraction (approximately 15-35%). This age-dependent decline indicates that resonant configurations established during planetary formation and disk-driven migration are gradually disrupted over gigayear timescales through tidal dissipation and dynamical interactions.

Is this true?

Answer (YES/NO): YES